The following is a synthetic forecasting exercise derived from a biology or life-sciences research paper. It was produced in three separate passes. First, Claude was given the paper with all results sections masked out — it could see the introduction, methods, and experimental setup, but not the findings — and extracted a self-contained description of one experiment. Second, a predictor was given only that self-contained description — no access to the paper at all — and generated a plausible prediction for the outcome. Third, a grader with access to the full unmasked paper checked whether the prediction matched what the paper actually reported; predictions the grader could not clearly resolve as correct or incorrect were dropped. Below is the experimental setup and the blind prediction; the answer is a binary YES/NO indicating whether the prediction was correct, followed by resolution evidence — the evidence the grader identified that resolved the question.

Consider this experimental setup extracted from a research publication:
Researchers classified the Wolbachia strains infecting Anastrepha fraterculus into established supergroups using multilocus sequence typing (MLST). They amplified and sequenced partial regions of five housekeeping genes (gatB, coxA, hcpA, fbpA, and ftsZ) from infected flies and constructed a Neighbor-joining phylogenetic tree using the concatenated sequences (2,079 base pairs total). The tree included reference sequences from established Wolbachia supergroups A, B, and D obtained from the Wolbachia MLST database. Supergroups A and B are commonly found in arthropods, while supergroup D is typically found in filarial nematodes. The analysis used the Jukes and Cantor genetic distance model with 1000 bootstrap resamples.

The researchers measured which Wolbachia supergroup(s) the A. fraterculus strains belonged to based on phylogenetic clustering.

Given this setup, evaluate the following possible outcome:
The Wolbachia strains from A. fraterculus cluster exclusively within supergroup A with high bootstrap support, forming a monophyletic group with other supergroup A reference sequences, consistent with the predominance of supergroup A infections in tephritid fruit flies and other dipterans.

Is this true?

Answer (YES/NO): YES